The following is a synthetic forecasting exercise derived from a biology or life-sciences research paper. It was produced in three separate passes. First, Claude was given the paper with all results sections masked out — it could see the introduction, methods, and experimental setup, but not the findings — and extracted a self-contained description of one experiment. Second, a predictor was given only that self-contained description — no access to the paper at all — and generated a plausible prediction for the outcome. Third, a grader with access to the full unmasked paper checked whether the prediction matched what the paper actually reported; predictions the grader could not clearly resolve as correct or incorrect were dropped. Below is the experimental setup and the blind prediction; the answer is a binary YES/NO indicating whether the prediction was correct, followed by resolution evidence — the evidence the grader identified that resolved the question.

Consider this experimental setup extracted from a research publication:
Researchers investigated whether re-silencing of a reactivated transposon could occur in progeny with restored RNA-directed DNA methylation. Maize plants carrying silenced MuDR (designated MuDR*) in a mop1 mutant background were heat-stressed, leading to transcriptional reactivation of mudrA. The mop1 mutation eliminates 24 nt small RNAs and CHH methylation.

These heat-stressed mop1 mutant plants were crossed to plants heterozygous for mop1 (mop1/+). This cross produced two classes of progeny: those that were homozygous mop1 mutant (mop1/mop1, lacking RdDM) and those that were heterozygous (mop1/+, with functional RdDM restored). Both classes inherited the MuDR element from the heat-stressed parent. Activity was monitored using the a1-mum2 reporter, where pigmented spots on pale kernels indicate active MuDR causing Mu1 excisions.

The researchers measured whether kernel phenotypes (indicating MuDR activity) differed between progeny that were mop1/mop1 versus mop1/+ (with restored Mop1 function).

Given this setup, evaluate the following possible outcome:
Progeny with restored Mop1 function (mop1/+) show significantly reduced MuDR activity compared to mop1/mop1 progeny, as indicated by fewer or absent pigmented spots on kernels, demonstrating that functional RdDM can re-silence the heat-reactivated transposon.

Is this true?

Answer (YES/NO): NO